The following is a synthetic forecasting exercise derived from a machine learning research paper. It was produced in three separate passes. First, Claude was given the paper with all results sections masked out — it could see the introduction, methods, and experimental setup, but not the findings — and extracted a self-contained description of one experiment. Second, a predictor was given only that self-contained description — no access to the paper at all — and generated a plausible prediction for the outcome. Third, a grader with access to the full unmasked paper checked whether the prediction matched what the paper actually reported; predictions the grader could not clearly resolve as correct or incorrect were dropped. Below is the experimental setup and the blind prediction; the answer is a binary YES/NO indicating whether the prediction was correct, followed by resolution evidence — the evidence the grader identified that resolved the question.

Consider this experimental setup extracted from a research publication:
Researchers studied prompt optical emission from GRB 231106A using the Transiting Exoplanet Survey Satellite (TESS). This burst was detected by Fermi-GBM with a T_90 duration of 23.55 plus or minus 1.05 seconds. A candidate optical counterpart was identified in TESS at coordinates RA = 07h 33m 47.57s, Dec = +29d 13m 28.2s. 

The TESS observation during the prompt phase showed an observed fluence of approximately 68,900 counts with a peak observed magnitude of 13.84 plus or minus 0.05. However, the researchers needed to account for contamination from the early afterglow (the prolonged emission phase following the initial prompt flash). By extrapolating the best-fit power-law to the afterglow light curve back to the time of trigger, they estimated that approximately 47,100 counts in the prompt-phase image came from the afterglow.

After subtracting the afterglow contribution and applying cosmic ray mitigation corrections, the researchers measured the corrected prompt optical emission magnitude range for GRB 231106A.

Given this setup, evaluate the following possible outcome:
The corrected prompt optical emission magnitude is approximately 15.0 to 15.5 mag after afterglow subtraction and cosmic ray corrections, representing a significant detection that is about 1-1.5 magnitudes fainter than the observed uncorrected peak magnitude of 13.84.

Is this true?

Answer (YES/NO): NO